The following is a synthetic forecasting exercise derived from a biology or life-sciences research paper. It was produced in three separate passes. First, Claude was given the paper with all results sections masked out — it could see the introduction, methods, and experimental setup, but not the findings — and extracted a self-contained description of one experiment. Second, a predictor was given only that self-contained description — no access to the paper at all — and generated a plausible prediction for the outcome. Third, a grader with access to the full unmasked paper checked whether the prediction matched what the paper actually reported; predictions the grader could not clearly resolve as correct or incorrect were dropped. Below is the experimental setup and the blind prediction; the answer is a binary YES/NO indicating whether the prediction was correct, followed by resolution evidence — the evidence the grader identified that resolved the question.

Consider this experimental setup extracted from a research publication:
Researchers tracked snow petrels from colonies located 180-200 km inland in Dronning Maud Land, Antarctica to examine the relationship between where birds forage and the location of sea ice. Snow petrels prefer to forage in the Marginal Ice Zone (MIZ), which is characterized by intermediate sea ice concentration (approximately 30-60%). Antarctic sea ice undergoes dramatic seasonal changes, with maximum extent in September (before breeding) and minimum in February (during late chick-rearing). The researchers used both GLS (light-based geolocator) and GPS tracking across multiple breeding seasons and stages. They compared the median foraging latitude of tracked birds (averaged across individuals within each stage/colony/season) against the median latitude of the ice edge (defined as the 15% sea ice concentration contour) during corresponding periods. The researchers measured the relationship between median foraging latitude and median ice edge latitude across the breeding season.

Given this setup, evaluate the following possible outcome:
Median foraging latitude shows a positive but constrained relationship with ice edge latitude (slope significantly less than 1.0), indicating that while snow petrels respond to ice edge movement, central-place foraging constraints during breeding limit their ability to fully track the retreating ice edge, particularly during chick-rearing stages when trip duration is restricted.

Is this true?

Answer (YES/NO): NO